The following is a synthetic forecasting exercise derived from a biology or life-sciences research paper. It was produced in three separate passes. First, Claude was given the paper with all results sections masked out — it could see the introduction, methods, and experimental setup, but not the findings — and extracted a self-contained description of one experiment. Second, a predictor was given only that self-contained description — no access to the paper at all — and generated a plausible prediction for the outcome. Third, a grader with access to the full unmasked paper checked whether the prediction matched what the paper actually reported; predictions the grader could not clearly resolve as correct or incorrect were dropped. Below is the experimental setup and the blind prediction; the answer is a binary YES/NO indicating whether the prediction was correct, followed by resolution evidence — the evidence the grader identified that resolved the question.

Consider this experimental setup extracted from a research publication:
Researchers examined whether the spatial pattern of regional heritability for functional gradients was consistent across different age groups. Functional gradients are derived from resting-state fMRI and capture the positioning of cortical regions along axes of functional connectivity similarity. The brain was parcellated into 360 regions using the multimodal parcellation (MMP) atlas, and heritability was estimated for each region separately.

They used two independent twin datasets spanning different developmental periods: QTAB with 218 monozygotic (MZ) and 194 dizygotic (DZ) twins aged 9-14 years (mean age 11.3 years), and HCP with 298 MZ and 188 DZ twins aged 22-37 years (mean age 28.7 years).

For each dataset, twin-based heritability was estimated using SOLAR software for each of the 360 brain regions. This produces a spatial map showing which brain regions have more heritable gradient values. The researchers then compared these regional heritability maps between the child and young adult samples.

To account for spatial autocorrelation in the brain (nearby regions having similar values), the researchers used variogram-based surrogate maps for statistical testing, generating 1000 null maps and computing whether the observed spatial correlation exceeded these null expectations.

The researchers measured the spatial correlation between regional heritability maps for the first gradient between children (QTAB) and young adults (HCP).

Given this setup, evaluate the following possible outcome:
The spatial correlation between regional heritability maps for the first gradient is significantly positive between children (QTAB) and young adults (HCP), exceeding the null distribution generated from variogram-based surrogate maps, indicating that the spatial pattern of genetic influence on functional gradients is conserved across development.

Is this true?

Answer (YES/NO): YES